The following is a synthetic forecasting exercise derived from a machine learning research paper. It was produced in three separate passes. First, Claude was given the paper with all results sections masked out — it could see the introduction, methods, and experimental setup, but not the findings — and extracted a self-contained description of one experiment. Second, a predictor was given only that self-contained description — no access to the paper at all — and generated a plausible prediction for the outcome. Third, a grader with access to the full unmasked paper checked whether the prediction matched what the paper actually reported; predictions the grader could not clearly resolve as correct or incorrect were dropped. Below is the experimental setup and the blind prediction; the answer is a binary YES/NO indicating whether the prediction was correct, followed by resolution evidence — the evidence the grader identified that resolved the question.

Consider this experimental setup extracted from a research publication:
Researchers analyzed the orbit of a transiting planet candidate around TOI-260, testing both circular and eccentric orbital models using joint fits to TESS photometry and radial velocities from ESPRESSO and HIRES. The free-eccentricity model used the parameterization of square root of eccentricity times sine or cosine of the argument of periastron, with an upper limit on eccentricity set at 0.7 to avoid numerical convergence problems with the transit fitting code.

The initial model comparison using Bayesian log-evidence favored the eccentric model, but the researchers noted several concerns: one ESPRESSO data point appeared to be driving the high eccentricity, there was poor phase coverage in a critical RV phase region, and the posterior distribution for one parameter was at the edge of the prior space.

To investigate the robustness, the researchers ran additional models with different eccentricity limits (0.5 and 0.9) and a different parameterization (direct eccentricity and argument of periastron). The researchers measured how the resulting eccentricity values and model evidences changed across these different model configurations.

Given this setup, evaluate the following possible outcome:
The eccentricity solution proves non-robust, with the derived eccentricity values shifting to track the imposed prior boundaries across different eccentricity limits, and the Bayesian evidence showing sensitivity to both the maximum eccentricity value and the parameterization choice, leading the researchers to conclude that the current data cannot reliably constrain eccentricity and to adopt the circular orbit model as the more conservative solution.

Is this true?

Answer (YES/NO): YES